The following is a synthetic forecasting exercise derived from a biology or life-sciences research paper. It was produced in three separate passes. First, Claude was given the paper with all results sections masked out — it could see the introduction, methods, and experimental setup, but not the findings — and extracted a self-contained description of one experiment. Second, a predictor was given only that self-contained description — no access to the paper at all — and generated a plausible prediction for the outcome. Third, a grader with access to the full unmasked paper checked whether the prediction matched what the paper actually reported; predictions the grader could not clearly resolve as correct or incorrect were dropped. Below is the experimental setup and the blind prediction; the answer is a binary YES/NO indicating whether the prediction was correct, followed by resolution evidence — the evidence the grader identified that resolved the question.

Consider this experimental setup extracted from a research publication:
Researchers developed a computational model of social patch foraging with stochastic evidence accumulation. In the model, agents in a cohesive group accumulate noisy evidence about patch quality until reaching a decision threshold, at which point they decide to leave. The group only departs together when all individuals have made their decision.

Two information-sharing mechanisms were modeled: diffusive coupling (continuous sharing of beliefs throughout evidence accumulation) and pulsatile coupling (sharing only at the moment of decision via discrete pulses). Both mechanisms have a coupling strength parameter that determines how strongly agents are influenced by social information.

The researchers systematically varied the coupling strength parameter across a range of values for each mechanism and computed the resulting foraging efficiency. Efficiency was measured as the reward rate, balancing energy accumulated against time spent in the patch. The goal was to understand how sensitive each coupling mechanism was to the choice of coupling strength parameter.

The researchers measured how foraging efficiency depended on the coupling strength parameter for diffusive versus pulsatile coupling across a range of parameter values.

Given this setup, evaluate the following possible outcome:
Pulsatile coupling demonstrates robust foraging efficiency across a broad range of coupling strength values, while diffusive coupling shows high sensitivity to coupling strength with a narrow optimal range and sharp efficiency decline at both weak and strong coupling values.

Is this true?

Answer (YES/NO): NO